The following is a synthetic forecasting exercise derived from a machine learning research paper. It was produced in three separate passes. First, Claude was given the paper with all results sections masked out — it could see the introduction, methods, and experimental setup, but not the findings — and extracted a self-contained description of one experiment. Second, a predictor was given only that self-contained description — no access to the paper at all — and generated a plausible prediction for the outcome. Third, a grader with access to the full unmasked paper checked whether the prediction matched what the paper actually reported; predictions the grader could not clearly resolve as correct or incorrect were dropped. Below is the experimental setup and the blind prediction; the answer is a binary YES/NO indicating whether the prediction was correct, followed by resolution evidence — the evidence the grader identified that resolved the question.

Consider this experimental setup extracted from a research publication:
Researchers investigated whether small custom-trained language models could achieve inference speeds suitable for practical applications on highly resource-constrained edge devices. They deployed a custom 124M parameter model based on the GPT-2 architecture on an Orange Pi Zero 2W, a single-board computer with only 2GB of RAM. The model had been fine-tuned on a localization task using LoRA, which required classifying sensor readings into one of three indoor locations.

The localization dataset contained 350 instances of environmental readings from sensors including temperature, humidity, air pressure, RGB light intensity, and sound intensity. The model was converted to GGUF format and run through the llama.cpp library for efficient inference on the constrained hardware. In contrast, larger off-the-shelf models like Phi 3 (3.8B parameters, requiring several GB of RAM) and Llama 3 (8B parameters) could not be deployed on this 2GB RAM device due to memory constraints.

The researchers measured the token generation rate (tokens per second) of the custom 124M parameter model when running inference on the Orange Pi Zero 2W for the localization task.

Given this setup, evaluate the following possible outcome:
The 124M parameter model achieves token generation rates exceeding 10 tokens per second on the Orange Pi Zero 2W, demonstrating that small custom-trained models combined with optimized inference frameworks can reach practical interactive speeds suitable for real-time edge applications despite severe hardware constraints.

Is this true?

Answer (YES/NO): NO